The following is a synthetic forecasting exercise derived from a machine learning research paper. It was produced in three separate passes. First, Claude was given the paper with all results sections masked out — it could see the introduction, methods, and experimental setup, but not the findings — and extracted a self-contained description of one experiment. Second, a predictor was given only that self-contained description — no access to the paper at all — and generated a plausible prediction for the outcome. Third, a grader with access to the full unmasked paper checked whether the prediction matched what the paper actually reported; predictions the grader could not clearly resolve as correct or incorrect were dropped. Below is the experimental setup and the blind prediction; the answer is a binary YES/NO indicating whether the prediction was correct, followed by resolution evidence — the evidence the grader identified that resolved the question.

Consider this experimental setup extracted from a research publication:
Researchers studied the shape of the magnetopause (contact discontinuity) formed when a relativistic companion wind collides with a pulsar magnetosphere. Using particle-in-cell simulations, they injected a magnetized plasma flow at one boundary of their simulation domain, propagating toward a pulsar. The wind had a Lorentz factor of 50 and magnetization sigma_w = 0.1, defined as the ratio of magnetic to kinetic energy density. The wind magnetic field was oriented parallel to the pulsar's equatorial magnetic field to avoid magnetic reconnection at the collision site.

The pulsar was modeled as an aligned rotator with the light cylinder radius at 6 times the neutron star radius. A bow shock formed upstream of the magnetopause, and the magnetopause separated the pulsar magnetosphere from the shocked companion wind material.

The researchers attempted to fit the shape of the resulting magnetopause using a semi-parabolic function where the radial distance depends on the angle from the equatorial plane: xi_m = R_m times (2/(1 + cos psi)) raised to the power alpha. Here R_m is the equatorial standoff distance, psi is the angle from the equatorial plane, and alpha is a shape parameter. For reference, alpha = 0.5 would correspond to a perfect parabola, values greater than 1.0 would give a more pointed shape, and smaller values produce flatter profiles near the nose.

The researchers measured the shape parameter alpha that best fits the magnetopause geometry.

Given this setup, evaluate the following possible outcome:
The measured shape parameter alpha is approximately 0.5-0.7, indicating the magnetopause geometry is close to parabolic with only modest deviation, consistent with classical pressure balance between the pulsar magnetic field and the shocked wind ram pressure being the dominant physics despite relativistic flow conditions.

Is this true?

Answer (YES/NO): YES